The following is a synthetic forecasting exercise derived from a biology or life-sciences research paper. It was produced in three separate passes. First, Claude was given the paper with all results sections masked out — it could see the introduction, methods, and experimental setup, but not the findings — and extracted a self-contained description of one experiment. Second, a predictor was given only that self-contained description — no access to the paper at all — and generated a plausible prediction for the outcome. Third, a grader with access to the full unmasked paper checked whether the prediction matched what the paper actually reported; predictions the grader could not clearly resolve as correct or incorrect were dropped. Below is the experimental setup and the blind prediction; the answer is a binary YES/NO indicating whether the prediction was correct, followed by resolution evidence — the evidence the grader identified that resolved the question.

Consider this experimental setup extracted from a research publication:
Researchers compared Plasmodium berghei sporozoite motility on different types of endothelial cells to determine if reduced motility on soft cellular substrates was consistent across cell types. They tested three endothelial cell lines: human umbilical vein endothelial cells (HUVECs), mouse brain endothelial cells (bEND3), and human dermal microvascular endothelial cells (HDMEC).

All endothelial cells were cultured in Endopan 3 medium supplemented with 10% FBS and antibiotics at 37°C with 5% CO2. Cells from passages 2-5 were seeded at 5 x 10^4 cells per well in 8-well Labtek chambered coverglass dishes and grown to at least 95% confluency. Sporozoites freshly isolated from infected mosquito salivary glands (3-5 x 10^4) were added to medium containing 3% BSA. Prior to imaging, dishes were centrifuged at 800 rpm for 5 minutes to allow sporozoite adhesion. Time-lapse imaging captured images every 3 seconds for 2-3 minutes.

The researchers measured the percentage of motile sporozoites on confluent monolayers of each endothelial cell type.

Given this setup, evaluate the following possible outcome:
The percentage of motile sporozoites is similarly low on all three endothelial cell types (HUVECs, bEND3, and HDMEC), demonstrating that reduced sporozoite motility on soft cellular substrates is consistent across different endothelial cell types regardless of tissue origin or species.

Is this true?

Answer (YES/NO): YES